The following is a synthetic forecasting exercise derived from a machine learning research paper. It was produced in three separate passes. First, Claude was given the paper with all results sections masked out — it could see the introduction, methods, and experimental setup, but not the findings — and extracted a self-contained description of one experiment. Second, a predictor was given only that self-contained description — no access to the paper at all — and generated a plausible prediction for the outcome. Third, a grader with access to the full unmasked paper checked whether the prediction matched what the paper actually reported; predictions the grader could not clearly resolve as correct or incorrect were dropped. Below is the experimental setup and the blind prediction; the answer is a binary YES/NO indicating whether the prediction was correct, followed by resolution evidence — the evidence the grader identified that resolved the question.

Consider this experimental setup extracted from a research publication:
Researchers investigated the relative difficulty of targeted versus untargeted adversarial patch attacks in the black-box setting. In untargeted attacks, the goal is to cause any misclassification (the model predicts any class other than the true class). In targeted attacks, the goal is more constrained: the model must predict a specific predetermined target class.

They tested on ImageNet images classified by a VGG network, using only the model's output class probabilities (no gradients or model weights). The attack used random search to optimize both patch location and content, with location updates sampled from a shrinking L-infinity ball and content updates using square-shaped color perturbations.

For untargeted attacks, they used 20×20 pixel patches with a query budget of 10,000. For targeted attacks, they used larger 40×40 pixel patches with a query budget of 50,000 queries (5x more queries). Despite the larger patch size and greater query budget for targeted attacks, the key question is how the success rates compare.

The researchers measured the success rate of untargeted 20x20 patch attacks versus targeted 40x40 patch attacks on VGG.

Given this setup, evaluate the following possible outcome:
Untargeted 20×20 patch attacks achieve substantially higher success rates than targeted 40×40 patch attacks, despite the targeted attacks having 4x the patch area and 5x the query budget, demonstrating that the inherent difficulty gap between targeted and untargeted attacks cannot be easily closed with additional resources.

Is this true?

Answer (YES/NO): YES